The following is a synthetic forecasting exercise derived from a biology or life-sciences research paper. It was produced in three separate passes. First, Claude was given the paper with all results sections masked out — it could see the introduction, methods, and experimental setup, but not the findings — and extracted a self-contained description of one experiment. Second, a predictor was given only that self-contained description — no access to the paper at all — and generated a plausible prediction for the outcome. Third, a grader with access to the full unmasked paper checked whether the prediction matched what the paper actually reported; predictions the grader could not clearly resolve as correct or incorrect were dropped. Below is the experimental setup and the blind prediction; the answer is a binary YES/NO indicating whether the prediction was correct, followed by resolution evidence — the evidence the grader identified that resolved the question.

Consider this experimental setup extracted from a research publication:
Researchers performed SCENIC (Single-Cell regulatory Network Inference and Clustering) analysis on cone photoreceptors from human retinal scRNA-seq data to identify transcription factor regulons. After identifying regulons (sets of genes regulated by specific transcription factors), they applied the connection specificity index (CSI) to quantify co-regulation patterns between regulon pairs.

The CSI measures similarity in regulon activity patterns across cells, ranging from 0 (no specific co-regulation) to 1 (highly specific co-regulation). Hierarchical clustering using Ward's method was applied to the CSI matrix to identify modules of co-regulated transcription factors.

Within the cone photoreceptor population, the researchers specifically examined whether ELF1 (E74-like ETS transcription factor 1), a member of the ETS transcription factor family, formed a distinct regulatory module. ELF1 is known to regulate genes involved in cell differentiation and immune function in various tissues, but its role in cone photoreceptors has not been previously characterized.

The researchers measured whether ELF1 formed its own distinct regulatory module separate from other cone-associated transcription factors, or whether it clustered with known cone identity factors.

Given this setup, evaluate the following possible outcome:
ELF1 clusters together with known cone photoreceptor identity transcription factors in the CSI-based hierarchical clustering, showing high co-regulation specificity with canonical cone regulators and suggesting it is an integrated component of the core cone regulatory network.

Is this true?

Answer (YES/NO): NO